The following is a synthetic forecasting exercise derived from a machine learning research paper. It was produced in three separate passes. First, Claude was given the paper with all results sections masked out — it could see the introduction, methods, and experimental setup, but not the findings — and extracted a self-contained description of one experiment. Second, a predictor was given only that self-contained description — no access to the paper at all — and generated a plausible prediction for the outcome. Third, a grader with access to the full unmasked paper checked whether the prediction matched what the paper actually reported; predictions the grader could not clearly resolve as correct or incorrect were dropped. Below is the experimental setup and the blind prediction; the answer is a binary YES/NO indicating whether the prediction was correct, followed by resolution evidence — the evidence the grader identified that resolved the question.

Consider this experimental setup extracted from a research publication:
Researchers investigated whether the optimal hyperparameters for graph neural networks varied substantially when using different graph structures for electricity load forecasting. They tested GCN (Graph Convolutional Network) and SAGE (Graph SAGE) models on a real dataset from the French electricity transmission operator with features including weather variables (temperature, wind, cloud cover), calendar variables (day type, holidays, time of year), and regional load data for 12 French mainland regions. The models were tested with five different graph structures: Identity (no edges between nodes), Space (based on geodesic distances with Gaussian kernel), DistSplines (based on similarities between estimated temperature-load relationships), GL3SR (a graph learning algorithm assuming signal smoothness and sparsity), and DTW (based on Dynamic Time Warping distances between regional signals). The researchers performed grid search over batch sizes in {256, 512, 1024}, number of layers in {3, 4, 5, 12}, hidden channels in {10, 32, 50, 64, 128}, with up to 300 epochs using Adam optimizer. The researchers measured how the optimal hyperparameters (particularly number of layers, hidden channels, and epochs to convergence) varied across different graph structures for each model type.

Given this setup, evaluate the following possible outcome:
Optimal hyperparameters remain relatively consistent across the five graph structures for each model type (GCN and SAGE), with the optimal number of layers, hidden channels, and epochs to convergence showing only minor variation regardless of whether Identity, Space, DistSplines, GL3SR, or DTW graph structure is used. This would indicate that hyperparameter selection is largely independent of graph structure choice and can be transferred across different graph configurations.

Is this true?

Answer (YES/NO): NO